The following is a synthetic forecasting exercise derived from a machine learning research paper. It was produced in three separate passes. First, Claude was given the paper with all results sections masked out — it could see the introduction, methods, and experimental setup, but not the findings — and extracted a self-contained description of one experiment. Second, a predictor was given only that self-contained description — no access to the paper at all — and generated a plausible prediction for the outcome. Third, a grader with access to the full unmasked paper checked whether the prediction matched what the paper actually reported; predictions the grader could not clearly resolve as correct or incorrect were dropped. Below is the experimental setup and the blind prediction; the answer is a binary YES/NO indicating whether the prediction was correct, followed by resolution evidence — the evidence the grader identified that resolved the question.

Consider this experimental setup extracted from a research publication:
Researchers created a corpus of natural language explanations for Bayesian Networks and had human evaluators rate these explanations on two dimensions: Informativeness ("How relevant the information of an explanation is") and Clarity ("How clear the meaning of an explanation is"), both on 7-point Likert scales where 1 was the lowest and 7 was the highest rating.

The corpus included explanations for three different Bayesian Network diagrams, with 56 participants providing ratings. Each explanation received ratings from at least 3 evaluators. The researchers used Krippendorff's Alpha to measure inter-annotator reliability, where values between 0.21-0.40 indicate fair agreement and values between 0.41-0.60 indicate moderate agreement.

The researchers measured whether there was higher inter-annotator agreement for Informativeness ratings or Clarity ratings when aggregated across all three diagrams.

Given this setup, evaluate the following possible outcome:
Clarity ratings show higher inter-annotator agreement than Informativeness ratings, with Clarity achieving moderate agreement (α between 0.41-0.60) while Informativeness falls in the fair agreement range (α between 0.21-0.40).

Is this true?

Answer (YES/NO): NO